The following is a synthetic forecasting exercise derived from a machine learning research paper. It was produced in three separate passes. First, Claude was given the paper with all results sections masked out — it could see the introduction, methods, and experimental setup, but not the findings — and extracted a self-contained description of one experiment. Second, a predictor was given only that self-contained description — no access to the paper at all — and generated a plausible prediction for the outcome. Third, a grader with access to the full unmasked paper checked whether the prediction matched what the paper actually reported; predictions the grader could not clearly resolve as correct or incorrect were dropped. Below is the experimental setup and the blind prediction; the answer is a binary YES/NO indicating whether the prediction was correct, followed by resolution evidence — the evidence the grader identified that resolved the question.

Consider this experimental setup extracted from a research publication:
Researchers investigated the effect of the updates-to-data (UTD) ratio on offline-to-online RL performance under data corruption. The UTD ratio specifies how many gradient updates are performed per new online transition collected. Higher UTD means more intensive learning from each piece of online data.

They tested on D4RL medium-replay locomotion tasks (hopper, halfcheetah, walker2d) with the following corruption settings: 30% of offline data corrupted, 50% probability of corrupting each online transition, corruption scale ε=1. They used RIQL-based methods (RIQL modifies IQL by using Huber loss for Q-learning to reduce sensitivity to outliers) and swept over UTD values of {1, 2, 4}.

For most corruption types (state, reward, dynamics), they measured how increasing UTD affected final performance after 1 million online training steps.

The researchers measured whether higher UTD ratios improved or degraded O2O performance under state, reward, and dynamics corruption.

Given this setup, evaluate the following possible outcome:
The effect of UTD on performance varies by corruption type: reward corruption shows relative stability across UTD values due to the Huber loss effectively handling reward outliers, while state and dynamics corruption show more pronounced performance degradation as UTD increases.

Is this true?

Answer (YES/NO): NO